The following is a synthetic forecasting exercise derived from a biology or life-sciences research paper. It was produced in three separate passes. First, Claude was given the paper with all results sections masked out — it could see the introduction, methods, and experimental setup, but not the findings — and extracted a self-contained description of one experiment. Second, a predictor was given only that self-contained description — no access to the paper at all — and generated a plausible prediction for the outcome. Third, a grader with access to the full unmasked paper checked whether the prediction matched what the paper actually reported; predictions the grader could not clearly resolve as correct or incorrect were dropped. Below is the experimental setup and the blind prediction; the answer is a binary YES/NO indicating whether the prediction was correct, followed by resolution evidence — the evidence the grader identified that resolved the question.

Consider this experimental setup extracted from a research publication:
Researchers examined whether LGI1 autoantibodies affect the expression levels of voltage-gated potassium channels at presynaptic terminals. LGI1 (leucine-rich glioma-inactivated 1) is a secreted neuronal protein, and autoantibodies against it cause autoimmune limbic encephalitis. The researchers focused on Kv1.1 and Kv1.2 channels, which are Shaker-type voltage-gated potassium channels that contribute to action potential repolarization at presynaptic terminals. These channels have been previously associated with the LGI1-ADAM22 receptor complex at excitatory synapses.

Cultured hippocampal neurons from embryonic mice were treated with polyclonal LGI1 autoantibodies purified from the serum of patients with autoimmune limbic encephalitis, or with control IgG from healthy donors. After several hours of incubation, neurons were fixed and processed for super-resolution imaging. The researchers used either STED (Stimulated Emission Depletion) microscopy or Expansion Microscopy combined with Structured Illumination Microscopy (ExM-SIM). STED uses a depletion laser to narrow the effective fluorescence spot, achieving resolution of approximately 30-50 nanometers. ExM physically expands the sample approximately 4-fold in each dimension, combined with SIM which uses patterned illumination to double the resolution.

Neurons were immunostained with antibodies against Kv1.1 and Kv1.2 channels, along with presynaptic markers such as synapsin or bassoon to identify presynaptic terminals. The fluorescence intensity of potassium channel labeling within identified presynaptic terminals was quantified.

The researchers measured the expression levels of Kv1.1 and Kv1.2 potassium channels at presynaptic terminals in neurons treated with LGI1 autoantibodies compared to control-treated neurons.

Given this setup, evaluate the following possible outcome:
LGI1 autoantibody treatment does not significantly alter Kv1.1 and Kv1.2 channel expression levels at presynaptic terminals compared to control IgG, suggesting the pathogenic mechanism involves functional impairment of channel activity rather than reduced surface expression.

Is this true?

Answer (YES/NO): NO